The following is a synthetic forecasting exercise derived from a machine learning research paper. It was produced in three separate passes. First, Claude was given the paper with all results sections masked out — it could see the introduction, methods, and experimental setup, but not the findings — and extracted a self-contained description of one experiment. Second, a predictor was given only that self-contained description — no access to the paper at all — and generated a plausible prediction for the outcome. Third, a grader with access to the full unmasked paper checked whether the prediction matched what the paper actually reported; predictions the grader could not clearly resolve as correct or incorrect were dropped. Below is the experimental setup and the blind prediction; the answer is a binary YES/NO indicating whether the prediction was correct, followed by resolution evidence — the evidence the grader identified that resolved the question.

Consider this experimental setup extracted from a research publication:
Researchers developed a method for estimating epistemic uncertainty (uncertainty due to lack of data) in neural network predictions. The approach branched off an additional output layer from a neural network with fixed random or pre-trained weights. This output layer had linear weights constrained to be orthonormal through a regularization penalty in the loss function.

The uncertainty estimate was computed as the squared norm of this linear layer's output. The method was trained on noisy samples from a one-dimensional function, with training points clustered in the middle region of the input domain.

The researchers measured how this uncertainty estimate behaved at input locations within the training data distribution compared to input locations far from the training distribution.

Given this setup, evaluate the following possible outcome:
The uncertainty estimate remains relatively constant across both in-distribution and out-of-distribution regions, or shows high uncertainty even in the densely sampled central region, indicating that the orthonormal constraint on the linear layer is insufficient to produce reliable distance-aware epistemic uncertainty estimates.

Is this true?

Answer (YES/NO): NO